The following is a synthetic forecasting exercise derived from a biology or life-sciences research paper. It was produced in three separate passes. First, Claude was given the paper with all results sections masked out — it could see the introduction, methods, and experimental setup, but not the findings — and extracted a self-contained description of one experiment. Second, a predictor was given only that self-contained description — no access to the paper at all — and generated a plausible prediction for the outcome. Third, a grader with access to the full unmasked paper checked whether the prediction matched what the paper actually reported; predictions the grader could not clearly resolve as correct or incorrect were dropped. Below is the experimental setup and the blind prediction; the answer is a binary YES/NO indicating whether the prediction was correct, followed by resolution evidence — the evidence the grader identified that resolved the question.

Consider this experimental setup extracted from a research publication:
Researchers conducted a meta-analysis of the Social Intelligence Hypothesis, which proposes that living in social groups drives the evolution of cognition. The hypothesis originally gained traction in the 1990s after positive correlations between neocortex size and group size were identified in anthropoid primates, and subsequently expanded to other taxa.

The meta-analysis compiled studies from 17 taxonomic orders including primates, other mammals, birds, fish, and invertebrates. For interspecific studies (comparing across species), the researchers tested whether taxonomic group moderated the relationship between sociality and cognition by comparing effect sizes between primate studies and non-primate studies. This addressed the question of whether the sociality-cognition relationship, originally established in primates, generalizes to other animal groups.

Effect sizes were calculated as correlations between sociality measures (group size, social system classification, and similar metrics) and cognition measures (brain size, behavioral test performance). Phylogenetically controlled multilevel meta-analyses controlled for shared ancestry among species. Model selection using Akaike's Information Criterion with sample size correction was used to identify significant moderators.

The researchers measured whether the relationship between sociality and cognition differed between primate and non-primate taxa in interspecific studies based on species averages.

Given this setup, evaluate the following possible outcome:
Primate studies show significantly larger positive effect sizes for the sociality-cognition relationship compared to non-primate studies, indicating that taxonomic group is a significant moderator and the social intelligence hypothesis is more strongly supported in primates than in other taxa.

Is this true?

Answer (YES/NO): NO